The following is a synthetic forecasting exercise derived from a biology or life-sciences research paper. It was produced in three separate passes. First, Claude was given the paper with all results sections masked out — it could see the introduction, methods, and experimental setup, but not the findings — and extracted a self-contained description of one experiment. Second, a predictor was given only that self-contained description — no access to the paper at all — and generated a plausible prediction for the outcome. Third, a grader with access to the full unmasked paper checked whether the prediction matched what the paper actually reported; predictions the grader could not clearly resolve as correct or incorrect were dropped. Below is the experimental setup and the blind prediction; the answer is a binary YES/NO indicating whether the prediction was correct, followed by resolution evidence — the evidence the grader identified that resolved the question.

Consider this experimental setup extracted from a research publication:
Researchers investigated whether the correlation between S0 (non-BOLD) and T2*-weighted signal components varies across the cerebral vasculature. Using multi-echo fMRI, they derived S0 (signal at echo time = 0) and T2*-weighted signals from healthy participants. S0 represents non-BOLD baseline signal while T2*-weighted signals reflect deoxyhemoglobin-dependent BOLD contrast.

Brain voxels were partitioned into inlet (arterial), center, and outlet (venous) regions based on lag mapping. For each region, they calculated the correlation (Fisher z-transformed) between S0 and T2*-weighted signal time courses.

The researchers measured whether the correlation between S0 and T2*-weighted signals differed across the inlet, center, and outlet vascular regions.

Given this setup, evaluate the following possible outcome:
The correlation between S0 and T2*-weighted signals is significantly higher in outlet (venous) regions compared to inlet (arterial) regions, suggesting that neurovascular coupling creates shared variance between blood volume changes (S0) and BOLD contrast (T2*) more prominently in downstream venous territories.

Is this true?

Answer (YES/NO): NO